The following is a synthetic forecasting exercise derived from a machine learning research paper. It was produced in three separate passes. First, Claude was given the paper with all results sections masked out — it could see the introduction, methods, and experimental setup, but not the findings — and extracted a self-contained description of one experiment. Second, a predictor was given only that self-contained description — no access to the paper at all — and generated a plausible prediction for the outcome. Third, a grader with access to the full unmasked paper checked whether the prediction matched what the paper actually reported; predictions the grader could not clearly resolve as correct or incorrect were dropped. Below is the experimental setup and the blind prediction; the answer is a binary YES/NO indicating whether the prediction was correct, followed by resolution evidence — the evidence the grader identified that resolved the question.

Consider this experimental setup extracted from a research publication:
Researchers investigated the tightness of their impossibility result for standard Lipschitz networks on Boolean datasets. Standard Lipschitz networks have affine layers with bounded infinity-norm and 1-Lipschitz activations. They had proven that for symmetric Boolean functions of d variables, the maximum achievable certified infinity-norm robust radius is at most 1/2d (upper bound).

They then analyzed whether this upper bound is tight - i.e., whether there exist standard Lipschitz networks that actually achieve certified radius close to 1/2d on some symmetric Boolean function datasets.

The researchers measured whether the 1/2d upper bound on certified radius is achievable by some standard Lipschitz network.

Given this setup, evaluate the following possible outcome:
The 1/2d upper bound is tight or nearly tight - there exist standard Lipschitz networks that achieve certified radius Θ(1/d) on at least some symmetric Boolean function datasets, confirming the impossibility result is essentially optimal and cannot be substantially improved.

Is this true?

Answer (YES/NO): YES